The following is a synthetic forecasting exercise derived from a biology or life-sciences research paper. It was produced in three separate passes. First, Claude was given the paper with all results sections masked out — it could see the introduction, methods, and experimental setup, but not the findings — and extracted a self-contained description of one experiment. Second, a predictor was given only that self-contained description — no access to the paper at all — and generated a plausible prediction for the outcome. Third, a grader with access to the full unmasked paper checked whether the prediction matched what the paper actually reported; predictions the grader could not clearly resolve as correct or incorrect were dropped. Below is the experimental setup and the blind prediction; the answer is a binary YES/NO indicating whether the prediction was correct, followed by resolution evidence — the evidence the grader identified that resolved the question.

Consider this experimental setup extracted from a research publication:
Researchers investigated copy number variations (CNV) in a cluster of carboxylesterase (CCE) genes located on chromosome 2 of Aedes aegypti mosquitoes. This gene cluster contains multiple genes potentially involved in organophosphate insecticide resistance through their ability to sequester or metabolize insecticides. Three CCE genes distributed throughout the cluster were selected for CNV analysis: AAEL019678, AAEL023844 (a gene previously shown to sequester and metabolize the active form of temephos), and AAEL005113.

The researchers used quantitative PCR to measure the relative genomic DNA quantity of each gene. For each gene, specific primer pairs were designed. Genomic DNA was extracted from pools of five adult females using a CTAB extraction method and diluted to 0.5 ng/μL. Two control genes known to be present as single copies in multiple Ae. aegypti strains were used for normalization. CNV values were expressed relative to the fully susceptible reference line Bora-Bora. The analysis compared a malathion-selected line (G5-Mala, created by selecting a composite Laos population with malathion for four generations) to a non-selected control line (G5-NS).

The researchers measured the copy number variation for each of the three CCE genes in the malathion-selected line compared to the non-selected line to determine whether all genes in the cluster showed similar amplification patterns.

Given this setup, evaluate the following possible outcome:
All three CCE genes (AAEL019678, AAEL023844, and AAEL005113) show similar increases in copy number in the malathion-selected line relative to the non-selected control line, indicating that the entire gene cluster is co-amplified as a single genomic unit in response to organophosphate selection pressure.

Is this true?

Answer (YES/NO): NO